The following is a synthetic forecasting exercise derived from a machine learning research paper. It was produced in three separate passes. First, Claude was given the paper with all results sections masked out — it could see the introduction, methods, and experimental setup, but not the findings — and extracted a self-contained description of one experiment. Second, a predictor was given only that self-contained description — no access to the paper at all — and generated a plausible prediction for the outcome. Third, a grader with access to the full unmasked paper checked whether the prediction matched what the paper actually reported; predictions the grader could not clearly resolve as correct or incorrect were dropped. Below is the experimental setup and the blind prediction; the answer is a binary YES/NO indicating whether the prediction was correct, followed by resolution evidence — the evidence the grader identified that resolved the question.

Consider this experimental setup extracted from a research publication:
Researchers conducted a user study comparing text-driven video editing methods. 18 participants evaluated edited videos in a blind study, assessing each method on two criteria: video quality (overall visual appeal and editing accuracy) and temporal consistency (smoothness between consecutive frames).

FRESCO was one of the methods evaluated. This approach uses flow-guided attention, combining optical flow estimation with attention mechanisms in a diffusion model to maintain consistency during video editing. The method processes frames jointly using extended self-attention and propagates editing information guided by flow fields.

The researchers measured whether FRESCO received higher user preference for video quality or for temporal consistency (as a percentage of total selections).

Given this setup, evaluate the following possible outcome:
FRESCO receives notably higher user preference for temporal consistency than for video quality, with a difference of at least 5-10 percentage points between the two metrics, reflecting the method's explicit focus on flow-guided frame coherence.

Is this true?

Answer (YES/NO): YES